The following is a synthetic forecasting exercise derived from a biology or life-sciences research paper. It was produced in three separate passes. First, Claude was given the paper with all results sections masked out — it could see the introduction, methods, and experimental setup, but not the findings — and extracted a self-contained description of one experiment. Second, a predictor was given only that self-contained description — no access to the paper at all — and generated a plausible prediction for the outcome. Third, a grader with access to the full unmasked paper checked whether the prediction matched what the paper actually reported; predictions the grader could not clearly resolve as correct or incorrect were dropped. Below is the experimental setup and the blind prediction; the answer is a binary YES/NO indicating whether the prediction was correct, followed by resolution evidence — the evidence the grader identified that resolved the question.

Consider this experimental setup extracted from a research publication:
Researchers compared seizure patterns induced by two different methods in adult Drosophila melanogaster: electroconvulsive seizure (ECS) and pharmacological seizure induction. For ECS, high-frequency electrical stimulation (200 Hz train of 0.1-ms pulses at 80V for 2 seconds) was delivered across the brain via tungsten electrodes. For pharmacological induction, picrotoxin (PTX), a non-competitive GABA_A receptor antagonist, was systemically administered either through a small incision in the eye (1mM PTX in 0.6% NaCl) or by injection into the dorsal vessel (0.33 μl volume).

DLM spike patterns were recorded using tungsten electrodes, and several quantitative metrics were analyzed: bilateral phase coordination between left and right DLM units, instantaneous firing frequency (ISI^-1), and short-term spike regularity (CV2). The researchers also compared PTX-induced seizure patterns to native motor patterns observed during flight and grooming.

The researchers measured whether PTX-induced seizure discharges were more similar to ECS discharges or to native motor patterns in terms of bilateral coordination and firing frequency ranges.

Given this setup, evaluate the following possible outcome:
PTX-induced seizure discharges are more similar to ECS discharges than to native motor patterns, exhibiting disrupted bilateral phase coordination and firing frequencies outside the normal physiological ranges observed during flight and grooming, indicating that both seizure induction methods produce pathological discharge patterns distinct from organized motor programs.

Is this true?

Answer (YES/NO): NO